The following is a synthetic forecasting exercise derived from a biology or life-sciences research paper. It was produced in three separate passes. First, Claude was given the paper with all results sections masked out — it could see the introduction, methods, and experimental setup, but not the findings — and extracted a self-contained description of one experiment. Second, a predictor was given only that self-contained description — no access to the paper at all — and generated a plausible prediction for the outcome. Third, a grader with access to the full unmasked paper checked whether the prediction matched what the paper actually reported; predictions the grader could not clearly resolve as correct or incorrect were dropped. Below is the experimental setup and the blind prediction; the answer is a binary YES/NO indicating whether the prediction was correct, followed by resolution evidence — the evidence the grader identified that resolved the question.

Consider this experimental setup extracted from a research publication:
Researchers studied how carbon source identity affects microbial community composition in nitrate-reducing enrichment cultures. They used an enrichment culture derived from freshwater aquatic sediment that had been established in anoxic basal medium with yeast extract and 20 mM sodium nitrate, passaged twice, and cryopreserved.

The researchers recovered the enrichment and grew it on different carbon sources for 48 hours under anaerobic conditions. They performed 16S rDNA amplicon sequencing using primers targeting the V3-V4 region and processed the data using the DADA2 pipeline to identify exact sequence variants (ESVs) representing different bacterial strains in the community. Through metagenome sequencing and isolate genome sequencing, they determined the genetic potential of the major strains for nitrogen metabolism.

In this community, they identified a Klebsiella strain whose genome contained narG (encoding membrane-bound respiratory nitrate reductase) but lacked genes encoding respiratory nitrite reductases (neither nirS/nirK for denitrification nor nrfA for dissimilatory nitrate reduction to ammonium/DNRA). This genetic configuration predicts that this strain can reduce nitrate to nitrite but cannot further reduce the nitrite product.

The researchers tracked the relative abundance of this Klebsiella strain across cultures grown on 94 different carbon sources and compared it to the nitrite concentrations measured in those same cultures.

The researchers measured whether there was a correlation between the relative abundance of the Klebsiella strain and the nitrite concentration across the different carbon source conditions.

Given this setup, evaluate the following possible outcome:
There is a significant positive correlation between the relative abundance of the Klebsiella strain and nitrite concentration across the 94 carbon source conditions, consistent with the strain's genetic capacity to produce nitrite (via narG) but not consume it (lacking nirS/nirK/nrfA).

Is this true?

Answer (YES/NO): YES